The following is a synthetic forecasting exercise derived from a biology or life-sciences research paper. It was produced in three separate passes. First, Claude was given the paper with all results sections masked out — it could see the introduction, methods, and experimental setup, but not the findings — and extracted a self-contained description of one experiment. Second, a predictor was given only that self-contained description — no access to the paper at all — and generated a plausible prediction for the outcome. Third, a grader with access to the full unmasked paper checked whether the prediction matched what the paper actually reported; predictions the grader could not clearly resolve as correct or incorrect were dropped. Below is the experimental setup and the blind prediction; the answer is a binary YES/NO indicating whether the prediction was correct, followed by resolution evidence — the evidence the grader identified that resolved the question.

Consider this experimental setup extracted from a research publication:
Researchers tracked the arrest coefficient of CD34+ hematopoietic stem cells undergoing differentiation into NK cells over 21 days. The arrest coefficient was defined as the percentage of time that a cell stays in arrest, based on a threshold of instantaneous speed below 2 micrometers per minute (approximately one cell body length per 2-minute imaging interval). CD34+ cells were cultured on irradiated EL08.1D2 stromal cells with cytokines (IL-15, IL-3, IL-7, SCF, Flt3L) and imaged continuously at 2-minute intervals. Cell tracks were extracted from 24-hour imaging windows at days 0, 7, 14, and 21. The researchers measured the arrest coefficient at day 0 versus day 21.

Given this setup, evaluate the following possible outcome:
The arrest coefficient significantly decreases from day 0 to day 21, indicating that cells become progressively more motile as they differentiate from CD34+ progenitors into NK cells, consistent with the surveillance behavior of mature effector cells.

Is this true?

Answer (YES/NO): YES